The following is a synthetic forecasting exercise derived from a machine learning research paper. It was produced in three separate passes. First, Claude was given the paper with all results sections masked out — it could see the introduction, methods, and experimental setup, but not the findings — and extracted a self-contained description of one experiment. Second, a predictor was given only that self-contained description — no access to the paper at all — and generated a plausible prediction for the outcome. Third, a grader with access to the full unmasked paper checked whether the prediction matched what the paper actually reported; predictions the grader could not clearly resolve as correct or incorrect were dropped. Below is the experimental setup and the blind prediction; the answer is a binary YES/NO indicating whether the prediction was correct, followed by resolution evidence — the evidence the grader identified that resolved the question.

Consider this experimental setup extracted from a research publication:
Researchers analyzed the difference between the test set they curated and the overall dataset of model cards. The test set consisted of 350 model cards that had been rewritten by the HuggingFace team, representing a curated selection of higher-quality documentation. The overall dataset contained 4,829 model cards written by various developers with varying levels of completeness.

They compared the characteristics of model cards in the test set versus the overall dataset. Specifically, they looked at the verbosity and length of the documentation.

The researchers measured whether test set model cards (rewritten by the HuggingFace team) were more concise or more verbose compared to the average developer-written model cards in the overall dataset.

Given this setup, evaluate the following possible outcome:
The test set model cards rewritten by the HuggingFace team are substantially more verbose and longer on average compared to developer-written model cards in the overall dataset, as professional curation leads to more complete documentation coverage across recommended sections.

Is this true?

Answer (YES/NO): NO